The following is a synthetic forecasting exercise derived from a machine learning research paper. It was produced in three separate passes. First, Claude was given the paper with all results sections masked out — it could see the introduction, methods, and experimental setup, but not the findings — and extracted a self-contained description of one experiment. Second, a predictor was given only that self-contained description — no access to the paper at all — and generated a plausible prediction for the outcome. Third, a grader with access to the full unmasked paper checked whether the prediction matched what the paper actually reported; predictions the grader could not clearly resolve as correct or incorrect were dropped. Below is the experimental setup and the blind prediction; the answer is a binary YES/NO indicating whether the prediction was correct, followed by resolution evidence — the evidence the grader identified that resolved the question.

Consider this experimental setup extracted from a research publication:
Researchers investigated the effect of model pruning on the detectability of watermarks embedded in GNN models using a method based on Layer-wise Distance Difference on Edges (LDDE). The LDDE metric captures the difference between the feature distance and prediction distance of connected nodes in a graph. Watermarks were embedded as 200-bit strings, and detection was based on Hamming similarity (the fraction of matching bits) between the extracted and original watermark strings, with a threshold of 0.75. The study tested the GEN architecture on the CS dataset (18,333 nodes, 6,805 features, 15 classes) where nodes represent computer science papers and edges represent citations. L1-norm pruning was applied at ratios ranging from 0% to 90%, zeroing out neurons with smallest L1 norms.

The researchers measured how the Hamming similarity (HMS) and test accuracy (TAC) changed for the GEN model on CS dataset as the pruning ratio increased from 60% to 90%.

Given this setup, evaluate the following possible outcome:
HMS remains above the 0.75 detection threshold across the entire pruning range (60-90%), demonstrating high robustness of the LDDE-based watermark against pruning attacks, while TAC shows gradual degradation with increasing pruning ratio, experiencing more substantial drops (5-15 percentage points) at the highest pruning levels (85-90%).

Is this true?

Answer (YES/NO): NO